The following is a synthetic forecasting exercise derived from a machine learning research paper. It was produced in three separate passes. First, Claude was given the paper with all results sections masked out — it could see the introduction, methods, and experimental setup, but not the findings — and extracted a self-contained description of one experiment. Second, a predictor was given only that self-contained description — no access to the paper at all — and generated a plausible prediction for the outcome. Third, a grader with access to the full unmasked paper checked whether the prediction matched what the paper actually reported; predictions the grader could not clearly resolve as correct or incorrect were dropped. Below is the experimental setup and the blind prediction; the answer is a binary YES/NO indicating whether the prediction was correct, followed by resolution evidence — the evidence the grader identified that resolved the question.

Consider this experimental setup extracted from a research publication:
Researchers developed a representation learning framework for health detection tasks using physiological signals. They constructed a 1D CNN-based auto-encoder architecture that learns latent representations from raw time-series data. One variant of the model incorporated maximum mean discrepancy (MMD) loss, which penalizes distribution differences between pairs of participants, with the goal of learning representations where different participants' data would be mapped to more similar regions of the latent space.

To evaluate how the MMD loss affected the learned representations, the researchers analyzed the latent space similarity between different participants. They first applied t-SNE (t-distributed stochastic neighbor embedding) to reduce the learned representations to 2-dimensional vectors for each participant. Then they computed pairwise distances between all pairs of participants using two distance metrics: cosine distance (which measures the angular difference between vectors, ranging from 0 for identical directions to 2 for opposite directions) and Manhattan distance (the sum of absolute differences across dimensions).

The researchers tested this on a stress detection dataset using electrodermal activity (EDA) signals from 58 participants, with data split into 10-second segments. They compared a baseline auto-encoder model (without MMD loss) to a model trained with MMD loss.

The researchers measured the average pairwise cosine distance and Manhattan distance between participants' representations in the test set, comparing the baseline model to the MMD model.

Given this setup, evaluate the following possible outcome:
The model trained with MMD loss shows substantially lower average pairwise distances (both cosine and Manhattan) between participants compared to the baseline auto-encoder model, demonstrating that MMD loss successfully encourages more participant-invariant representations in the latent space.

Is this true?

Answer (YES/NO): NO